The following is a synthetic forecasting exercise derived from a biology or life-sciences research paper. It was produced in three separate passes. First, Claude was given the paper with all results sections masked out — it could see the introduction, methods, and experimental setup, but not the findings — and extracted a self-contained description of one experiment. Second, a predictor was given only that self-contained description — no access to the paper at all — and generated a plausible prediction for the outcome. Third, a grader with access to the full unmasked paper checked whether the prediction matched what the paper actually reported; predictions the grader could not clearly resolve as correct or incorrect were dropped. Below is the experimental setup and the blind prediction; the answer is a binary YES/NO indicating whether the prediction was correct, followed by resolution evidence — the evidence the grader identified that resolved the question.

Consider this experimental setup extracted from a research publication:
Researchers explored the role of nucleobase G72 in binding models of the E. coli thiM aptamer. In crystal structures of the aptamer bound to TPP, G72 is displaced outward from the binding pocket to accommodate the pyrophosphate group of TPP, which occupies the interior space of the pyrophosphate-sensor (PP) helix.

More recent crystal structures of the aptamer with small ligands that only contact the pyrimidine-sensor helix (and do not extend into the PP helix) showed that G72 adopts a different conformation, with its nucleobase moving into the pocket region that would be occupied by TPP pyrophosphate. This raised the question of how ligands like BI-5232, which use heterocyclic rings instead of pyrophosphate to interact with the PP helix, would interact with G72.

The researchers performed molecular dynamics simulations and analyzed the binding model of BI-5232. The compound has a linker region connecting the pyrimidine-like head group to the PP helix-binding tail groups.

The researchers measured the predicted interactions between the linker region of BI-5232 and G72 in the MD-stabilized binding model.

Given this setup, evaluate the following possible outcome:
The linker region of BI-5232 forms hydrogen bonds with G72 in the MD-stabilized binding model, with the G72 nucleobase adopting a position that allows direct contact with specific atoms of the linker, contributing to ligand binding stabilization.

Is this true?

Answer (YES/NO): NO